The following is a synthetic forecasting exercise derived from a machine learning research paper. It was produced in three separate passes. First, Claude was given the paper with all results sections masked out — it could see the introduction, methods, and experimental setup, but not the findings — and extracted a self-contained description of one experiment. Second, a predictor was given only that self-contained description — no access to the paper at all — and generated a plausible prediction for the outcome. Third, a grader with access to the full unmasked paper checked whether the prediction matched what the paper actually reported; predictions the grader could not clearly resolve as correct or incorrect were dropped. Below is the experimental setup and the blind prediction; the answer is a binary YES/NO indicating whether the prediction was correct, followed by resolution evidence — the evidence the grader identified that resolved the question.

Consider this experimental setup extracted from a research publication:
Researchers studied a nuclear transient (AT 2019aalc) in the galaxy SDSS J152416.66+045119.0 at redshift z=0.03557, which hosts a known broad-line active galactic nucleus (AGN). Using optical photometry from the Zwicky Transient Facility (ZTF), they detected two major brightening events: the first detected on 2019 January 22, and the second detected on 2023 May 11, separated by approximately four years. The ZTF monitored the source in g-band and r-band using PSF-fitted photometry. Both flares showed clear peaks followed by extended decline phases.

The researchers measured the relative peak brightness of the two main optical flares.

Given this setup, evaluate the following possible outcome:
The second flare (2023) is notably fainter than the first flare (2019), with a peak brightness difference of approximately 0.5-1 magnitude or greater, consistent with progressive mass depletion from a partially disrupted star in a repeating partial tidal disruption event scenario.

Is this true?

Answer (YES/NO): NO